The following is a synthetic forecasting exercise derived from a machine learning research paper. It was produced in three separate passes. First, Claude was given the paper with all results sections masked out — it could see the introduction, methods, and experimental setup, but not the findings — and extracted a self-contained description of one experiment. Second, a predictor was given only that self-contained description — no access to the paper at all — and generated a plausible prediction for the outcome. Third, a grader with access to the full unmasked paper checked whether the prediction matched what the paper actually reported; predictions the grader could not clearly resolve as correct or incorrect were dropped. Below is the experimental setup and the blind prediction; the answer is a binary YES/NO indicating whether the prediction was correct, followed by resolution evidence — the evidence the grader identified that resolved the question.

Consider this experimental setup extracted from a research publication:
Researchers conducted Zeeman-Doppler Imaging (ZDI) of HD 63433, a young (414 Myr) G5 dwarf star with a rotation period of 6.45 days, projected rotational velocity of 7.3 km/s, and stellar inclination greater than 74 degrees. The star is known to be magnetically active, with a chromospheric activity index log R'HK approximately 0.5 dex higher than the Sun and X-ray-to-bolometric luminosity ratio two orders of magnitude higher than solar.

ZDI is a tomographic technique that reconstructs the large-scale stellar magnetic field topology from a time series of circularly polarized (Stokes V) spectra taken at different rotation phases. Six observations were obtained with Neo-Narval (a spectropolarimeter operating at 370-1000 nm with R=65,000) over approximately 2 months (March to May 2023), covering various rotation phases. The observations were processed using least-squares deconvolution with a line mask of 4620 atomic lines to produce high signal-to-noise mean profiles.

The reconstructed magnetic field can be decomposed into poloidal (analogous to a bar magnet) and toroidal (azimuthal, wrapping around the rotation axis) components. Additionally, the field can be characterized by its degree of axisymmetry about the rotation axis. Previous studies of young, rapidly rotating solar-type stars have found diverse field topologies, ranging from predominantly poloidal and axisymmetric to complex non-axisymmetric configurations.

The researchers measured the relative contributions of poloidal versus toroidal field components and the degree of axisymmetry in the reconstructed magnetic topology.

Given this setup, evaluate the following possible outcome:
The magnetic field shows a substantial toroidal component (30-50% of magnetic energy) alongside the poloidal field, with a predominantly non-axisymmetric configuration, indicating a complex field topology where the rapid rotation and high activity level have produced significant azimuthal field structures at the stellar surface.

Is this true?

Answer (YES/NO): NO